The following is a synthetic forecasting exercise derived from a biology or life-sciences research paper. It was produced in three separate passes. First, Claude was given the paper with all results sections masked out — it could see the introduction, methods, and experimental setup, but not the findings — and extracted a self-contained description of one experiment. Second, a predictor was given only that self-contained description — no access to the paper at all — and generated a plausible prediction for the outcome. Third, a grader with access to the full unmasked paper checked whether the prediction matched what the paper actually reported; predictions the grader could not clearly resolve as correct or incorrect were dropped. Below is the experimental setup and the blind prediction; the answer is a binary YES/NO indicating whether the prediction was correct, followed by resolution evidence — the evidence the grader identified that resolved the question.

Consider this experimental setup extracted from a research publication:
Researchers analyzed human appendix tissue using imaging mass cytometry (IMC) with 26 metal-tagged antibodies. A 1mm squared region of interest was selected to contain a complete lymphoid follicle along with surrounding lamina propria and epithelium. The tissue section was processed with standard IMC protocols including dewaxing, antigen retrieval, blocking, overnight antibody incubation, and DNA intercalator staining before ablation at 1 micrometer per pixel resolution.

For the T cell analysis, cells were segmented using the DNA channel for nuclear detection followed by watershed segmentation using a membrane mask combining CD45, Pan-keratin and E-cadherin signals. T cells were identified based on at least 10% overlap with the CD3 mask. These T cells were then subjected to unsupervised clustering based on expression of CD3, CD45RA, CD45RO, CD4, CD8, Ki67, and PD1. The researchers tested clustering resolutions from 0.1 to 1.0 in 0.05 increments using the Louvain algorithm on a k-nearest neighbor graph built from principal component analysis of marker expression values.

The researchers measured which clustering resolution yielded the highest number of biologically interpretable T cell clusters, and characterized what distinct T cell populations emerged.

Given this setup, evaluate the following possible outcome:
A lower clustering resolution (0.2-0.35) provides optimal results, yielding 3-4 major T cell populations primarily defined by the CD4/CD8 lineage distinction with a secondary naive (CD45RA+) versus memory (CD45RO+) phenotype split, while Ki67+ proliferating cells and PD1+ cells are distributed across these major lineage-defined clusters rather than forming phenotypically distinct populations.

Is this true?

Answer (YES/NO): NO